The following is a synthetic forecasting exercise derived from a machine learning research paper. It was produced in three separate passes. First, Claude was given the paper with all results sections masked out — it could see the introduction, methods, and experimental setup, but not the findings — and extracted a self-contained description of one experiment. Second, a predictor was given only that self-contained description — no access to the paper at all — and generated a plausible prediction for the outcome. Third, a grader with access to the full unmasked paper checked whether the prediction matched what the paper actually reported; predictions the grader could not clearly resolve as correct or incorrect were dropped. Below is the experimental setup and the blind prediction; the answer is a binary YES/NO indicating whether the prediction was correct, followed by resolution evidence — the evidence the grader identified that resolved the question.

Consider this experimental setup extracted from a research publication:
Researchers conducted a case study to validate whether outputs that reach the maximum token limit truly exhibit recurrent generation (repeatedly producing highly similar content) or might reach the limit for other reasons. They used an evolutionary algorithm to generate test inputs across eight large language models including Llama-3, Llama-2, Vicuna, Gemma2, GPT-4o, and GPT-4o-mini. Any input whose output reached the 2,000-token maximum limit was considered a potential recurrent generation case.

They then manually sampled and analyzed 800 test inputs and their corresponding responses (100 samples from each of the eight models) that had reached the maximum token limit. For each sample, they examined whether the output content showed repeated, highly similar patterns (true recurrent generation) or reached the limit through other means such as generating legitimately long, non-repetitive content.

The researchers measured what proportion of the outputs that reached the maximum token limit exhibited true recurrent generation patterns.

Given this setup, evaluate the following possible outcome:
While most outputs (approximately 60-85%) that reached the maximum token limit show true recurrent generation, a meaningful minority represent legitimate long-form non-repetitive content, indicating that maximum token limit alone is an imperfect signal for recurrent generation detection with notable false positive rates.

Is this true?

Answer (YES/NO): NO